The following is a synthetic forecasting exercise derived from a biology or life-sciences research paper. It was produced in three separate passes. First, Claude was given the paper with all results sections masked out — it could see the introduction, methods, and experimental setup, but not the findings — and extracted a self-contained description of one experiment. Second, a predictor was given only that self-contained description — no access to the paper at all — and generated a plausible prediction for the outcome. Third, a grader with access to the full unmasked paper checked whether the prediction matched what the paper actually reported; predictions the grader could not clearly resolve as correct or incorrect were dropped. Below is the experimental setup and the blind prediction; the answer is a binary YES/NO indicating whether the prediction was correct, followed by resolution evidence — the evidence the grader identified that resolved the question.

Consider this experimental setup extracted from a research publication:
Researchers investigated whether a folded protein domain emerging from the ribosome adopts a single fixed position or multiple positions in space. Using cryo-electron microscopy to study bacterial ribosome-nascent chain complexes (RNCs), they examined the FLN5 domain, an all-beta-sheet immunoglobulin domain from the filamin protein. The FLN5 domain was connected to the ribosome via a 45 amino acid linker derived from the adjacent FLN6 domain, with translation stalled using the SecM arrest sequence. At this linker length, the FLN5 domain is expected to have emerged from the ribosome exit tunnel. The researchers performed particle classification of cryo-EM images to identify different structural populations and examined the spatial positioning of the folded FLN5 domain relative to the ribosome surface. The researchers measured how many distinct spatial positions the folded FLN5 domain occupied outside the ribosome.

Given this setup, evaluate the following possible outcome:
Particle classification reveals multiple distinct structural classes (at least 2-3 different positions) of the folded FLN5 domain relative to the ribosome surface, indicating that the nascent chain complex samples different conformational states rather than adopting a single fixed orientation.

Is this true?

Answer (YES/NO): YES